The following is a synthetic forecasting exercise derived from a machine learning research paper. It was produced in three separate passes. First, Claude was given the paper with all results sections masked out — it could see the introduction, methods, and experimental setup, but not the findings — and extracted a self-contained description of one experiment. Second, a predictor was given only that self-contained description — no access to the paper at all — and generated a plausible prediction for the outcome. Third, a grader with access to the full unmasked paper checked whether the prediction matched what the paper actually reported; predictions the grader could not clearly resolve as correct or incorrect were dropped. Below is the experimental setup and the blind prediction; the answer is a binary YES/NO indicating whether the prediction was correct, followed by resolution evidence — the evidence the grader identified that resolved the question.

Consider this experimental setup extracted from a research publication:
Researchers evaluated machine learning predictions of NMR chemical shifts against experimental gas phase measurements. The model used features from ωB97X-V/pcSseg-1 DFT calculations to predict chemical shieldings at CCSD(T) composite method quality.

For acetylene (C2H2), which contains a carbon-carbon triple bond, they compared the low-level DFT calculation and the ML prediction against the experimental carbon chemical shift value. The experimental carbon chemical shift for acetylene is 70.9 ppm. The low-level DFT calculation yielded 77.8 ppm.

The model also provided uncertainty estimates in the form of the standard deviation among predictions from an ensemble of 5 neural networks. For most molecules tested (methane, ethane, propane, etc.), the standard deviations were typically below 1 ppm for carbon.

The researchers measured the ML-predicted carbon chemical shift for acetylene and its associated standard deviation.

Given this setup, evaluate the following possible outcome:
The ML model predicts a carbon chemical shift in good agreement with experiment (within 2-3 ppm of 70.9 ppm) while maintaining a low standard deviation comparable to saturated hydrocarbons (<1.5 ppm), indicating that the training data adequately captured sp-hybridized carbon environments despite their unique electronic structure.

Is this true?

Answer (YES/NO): NO